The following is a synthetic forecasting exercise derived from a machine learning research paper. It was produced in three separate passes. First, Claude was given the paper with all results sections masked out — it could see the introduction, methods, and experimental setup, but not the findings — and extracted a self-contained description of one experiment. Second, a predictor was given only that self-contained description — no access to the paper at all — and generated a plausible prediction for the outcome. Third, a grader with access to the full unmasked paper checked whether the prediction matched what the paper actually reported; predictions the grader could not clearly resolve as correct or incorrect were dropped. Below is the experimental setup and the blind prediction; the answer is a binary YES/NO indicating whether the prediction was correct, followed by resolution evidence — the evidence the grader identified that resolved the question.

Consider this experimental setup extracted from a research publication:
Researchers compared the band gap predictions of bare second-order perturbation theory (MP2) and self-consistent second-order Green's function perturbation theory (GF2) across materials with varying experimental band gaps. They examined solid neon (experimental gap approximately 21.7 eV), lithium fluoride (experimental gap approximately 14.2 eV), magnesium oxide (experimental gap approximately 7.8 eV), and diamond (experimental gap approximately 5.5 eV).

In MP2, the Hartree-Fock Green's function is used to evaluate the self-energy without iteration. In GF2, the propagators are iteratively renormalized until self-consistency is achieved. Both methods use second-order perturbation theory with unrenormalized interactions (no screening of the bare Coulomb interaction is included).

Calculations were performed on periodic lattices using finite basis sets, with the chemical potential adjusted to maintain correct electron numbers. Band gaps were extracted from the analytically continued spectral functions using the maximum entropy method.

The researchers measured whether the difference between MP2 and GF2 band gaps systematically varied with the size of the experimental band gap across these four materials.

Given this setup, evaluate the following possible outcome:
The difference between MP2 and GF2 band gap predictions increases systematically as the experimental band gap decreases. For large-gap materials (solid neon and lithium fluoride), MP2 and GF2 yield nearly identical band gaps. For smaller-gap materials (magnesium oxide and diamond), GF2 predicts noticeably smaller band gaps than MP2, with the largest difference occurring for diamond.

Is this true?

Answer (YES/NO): YES